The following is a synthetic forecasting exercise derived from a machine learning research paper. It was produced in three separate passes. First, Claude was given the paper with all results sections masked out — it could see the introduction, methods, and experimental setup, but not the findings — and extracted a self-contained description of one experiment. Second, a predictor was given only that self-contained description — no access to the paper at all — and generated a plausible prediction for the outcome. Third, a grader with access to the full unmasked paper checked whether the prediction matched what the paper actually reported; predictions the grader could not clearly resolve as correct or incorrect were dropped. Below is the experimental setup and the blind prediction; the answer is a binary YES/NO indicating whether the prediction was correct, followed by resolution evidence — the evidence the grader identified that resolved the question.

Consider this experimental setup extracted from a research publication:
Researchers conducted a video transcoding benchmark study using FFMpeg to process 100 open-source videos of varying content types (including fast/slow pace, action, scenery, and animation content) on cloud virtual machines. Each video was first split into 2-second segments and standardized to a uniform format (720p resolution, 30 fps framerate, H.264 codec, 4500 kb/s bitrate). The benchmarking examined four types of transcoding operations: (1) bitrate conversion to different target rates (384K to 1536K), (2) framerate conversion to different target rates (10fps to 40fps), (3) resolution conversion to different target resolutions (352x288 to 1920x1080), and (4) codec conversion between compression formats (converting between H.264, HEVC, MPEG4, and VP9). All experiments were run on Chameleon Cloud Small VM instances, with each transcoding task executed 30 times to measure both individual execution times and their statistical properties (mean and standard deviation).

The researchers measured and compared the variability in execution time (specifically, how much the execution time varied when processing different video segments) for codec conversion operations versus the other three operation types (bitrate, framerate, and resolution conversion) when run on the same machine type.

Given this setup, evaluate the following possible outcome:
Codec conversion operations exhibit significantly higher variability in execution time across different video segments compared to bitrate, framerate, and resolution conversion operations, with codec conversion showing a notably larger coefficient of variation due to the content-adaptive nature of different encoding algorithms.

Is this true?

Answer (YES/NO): YES